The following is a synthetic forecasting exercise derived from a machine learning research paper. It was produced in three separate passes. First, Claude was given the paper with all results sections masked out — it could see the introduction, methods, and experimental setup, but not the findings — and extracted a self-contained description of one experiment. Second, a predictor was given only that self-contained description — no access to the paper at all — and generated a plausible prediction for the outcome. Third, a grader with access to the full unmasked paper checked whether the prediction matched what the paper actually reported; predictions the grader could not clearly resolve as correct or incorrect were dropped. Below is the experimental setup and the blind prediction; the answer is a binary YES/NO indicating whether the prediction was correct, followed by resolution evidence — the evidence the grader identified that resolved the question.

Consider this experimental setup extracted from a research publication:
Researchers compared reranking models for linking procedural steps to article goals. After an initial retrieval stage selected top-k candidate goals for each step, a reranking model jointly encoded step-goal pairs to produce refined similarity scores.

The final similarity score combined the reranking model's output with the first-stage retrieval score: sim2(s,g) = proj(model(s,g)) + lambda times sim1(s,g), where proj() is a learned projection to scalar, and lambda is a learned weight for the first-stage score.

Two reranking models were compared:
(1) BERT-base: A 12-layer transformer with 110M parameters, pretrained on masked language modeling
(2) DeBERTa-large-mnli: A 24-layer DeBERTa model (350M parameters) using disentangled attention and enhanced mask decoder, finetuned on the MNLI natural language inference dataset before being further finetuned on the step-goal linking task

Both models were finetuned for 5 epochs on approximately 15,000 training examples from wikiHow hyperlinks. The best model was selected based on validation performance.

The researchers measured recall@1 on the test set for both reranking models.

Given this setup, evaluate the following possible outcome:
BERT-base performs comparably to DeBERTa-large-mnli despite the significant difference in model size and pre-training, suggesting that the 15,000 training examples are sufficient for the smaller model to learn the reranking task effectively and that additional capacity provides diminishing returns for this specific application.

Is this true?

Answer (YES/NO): NO